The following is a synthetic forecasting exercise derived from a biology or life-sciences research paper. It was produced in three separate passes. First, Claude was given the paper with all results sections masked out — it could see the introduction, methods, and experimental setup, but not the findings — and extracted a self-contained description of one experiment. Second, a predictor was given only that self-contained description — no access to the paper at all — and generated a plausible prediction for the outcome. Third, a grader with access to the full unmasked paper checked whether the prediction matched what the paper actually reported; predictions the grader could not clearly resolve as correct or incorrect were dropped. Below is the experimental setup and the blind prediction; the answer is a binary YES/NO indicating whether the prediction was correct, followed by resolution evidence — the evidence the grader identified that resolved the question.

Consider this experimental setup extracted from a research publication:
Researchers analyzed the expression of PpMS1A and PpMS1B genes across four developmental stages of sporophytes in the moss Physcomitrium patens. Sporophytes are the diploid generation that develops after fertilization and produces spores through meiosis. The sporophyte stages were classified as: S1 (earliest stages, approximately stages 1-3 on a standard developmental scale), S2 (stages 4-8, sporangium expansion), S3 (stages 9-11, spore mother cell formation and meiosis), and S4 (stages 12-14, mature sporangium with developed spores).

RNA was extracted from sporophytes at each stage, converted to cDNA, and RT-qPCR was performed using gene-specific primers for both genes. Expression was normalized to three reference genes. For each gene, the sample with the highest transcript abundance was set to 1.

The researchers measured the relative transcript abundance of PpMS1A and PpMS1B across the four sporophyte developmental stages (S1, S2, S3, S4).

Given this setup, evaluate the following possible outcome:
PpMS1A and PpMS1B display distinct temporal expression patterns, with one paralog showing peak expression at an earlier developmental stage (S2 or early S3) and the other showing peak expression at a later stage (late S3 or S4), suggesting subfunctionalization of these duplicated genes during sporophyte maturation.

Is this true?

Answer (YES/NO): NO